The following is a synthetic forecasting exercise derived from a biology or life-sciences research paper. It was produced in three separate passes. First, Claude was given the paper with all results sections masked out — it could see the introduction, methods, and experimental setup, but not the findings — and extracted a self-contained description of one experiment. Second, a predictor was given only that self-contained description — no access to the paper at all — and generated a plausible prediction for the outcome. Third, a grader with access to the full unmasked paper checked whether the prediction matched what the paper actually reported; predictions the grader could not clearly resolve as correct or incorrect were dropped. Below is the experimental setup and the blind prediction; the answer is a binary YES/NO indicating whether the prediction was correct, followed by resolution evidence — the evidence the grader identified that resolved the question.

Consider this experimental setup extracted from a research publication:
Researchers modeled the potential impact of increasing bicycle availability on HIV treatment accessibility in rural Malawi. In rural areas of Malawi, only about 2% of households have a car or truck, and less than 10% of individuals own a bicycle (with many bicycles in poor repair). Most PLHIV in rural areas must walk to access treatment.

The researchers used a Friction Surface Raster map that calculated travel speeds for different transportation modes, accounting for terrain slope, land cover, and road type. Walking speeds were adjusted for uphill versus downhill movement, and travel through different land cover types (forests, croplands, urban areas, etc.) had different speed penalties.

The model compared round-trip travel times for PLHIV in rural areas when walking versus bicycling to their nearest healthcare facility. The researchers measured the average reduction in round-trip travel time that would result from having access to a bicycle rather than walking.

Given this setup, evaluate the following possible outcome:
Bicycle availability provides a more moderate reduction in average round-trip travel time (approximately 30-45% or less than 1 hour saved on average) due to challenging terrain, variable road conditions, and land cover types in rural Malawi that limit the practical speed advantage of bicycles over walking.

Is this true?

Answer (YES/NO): NO